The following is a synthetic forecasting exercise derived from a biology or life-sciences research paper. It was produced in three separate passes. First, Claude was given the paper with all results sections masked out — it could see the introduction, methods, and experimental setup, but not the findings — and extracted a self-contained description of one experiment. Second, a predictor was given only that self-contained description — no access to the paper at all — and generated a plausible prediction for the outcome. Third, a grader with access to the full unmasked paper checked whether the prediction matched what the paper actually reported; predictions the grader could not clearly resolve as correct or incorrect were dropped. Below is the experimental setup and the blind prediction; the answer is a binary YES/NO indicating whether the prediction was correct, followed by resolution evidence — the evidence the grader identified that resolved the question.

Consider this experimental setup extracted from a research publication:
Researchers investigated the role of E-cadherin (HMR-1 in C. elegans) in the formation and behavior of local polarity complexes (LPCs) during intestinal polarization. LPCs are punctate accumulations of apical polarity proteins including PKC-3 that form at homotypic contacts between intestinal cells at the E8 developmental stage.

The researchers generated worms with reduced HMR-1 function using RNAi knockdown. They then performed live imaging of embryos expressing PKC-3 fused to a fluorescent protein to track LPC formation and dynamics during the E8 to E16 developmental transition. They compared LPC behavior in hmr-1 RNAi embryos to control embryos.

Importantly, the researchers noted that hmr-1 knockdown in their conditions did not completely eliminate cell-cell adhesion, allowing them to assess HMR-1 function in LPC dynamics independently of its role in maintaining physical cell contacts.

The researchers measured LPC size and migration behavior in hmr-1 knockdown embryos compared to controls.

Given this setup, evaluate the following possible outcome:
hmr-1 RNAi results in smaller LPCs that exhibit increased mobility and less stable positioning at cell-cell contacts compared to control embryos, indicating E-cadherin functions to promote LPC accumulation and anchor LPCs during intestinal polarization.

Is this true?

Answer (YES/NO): NO